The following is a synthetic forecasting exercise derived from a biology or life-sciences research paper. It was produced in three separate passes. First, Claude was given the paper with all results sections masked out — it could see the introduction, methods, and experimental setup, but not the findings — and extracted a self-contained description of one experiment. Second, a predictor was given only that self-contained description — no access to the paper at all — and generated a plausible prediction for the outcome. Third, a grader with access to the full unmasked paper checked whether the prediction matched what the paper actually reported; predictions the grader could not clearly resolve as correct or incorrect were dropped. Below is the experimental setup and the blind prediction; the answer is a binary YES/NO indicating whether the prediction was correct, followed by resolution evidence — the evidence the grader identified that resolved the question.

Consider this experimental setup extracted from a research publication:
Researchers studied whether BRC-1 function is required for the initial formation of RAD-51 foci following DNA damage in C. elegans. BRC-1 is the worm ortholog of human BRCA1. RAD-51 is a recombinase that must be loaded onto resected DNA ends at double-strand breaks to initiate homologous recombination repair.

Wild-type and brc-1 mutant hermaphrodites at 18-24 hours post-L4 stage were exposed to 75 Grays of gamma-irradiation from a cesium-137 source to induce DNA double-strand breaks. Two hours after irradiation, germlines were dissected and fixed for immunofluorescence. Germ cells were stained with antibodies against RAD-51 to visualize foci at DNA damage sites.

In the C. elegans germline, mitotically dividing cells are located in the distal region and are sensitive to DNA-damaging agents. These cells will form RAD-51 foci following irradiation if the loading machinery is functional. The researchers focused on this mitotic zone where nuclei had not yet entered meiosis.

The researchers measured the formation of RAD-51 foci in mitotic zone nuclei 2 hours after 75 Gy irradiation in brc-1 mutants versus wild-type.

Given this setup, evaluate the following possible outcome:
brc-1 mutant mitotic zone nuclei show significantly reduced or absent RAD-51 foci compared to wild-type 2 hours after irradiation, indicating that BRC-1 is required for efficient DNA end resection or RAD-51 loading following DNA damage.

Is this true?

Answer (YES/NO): NO